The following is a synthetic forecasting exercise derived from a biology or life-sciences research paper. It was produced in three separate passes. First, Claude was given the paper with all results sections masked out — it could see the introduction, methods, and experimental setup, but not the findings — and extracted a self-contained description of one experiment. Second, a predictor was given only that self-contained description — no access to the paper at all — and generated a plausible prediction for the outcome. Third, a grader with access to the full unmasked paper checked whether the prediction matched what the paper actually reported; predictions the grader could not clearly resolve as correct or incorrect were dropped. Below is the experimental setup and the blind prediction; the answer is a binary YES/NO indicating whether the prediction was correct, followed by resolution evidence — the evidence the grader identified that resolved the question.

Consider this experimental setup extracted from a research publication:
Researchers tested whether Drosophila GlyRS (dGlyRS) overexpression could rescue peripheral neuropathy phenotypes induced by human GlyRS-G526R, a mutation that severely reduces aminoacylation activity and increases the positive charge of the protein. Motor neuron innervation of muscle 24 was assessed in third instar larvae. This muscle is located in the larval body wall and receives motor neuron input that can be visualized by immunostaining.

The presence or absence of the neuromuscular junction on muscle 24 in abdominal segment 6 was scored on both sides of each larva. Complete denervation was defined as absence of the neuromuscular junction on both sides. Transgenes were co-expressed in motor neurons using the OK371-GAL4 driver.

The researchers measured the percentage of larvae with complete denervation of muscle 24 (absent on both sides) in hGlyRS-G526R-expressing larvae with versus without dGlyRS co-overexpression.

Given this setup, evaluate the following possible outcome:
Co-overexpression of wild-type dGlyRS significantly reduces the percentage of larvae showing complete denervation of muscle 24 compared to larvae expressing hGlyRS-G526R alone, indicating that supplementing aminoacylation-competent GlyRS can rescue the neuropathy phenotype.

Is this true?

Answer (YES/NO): NO